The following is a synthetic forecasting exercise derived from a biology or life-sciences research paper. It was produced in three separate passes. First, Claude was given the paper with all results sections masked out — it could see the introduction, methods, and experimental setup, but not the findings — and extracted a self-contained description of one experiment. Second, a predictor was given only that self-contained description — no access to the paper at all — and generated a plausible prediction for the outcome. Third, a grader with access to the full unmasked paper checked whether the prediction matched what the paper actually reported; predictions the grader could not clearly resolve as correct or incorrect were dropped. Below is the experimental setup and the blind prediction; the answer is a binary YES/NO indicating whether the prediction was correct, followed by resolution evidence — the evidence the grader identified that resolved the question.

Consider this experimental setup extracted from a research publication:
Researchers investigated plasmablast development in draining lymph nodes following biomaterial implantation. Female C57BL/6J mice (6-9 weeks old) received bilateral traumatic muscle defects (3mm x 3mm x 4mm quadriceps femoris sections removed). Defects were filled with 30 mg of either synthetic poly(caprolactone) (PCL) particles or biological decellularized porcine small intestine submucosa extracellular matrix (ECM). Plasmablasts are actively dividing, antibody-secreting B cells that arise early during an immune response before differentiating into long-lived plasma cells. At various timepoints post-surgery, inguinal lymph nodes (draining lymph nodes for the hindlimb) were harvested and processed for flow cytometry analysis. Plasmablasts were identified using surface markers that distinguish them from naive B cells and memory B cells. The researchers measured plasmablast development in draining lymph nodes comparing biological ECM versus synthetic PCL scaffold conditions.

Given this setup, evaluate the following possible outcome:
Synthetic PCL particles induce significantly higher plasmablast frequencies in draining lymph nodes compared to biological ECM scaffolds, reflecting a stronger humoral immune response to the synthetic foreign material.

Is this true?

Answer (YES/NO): NO